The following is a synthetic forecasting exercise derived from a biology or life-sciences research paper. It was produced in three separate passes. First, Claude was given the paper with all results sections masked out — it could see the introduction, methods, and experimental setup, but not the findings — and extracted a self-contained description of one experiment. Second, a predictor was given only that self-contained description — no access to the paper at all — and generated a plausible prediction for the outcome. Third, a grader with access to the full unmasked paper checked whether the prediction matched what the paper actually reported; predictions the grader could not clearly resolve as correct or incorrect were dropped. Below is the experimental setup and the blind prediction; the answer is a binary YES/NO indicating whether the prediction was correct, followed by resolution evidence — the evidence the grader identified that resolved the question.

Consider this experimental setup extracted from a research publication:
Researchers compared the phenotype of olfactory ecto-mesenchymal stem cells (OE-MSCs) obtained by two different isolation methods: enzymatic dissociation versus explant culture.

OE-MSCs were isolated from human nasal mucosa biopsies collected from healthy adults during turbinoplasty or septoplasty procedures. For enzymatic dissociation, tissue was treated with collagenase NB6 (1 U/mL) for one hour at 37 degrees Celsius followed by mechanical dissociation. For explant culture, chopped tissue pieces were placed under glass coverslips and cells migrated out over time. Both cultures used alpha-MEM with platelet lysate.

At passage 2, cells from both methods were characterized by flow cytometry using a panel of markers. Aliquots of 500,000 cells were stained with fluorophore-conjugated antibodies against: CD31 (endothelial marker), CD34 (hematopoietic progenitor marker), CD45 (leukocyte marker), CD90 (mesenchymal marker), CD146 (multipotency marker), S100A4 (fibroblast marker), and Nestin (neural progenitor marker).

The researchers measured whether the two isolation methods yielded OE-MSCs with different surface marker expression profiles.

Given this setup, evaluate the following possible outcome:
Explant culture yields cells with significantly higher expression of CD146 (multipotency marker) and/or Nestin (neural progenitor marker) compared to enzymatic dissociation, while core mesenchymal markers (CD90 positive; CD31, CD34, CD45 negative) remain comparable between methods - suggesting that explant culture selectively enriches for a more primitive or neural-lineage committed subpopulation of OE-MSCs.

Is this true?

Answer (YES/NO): NO